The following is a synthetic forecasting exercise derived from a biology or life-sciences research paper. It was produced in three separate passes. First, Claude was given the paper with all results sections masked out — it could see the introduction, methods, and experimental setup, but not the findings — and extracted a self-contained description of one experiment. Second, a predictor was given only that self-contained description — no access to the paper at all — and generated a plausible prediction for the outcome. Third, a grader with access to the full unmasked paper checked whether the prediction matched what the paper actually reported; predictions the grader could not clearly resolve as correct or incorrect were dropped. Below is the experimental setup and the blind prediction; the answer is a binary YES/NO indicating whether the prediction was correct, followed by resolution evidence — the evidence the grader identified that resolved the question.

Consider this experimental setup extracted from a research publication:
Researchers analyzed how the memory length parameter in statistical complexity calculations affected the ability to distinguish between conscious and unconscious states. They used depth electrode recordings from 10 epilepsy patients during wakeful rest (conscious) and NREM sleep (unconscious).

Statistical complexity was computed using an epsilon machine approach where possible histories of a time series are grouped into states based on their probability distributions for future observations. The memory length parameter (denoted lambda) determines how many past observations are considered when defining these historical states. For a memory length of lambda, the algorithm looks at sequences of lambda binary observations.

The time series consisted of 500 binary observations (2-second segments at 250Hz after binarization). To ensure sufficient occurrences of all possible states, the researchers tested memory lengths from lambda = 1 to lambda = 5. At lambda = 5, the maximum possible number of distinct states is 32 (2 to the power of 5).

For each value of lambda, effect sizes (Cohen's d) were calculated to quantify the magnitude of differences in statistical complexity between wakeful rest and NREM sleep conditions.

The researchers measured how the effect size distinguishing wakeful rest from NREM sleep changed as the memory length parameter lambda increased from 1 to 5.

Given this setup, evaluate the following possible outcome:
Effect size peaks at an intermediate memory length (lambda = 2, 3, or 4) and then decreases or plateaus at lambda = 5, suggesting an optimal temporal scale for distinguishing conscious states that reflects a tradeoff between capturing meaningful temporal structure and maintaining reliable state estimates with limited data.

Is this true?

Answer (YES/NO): NO